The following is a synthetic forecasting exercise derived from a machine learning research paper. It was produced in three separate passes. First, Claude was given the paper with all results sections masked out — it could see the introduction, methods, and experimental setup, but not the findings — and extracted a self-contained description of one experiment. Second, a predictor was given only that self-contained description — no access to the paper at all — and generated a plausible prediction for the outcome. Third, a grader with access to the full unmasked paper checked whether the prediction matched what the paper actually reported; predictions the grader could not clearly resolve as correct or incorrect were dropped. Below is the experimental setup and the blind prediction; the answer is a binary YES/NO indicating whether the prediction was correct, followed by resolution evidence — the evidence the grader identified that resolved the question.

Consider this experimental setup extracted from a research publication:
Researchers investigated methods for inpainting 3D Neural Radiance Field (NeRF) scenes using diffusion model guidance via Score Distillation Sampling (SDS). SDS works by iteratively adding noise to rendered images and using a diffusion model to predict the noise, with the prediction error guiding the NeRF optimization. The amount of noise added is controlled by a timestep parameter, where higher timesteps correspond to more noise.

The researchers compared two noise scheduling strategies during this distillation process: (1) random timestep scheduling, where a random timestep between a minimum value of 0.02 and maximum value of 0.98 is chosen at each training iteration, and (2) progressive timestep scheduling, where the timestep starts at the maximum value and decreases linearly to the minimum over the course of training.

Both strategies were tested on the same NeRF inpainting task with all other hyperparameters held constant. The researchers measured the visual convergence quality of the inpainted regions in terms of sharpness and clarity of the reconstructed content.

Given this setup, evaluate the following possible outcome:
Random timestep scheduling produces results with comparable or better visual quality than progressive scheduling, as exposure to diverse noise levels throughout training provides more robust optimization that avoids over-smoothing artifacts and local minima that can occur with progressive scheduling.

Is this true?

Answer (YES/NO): NO